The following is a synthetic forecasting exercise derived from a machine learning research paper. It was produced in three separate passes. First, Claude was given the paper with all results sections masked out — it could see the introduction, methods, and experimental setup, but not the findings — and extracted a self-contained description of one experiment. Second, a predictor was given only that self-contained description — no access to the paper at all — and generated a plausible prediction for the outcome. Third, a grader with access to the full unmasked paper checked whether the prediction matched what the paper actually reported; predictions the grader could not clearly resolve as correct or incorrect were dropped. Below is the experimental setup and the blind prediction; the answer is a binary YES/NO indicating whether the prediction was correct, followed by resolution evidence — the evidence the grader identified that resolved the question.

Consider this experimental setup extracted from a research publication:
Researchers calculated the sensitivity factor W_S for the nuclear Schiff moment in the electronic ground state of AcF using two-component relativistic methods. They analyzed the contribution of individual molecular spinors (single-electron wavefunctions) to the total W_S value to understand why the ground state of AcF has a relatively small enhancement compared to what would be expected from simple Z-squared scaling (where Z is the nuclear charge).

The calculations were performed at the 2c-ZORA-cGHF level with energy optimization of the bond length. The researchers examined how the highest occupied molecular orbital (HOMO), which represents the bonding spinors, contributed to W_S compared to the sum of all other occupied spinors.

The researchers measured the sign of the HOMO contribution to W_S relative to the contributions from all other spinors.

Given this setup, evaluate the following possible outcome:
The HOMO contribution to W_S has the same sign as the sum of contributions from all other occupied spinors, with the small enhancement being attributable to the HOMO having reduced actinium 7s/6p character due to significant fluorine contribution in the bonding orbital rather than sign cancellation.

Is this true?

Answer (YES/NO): NO